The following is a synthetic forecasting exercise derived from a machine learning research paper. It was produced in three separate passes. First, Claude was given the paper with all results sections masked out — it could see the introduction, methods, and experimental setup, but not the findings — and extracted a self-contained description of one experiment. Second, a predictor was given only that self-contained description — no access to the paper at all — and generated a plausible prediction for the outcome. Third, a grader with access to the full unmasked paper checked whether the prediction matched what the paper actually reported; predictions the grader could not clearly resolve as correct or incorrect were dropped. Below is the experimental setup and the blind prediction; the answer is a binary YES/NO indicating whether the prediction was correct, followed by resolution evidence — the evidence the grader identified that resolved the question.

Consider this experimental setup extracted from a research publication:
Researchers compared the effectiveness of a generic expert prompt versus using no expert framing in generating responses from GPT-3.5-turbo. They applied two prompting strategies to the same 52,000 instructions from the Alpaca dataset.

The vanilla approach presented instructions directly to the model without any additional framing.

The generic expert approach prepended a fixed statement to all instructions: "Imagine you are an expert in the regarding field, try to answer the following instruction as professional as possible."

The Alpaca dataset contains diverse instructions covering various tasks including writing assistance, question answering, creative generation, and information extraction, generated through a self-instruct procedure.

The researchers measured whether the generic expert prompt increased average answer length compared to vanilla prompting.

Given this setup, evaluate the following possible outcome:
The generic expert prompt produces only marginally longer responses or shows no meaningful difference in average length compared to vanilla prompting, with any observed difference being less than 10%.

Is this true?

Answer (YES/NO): YES